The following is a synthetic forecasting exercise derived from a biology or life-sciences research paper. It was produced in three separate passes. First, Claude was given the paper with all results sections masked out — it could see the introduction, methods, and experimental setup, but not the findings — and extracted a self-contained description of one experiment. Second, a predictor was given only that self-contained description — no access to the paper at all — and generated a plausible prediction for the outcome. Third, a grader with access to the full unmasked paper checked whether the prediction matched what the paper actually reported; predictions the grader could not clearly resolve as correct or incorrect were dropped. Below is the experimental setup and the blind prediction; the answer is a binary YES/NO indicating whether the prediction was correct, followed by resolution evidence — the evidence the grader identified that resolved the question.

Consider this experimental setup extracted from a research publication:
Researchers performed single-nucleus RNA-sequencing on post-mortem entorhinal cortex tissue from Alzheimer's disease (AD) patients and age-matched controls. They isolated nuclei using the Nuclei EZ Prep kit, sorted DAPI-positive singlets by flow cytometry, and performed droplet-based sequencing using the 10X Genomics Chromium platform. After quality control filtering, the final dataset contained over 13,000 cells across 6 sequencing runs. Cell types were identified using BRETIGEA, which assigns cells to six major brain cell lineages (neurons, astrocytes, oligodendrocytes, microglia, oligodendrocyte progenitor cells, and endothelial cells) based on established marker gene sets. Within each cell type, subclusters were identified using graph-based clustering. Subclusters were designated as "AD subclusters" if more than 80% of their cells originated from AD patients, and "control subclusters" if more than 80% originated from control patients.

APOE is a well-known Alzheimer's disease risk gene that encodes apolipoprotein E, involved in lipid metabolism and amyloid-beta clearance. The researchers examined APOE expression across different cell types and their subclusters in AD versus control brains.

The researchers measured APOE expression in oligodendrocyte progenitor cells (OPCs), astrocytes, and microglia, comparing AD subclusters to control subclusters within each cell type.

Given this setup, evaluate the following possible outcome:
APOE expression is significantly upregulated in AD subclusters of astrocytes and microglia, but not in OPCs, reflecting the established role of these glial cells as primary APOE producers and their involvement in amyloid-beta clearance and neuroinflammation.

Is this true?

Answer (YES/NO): NO